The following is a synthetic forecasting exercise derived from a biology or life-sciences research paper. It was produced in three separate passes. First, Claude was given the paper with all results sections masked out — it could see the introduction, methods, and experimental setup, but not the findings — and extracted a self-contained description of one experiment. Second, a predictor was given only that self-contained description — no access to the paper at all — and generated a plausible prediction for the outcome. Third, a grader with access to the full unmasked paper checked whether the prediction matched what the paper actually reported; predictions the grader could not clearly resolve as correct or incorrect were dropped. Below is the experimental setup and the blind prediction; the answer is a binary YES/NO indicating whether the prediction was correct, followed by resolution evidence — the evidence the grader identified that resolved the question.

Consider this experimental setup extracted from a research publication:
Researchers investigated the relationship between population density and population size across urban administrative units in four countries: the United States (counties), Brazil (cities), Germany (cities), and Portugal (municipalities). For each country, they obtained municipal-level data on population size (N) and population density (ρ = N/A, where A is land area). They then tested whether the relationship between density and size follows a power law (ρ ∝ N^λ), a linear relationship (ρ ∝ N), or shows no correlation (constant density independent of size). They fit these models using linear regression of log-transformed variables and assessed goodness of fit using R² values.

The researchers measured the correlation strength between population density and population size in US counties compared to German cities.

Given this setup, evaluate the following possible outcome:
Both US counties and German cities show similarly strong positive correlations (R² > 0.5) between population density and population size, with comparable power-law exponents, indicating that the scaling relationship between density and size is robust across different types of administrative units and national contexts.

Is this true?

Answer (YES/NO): NO